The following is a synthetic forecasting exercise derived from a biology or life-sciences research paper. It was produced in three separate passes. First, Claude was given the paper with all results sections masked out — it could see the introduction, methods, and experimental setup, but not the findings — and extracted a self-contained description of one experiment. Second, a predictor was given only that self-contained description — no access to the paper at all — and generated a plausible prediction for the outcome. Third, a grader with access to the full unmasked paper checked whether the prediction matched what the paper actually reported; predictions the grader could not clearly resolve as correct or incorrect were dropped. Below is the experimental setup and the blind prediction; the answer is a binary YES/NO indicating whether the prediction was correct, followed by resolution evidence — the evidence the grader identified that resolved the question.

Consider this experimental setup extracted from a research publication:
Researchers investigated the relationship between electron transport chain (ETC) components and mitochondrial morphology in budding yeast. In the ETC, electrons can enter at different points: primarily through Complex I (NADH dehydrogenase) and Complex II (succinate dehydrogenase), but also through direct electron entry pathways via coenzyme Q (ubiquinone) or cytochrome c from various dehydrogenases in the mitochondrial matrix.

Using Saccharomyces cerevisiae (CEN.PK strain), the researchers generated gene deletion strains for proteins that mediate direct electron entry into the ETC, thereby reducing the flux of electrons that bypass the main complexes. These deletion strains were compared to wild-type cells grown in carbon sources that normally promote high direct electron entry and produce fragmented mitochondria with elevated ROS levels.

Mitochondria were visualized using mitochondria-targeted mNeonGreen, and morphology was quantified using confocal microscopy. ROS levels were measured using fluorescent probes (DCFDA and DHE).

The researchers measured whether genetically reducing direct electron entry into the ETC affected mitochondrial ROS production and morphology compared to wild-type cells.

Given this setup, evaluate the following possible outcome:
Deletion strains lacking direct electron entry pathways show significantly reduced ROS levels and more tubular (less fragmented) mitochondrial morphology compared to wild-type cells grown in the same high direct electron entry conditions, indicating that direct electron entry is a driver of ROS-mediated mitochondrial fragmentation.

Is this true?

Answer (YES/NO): YES